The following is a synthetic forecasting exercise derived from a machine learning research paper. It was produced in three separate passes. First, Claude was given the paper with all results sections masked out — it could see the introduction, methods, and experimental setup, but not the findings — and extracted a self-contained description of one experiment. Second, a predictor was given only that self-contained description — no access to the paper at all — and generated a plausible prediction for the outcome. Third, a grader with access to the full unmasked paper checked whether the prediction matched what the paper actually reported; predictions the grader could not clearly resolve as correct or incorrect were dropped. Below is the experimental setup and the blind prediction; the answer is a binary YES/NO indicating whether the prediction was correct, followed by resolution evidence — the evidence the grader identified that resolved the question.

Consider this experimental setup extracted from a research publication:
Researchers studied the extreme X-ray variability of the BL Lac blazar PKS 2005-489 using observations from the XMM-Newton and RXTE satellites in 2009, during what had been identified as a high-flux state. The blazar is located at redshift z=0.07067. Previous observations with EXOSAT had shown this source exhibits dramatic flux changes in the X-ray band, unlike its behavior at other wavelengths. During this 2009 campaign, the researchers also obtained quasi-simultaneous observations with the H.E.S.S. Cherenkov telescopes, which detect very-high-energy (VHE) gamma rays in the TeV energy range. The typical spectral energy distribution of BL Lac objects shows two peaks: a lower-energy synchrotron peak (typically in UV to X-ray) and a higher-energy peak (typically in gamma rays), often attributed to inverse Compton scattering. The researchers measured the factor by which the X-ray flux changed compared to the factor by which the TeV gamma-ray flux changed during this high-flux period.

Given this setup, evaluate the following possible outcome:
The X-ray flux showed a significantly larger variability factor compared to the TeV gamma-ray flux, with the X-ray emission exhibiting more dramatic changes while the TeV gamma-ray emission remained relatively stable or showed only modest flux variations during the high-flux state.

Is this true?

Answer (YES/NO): YES